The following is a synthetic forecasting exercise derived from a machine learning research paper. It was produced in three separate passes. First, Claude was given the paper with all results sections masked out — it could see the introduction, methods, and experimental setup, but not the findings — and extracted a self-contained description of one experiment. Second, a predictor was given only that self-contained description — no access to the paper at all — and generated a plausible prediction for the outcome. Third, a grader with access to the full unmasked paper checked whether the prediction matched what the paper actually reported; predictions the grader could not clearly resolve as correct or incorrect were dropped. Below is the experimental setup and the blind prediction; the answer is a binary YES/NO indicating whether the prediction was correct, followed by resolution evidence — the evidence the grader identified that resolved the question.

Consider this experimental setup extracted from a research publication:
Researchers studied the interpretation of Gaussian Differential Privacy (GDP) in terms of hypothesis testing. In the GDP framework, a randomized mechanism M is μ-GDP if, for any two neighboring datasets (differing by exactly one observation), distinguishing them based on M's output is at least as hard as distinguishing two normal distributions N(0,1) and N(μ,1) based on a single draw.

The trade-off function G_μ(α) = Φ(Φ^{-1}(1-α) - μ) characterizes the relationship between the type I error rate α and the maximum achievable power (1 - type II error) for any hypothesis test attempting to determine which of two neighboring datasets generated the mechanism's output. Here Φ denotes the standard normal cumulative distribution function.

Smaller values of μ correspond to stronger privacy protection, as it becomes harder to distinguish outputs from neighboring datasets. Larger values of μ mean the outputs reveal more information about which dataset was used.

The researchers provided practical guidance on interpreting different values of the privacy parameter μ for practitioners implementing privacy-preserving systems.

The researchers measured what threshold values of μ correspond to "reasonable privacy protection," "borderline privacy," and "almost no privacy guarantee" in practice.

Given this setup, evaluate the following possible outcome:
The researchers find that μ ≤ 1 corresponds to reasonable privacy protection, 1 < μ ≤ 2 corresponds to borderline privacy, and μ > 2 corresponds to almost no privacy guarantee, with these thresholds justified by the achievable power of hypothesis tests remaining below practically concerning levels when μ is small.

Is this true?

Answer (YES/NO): NO